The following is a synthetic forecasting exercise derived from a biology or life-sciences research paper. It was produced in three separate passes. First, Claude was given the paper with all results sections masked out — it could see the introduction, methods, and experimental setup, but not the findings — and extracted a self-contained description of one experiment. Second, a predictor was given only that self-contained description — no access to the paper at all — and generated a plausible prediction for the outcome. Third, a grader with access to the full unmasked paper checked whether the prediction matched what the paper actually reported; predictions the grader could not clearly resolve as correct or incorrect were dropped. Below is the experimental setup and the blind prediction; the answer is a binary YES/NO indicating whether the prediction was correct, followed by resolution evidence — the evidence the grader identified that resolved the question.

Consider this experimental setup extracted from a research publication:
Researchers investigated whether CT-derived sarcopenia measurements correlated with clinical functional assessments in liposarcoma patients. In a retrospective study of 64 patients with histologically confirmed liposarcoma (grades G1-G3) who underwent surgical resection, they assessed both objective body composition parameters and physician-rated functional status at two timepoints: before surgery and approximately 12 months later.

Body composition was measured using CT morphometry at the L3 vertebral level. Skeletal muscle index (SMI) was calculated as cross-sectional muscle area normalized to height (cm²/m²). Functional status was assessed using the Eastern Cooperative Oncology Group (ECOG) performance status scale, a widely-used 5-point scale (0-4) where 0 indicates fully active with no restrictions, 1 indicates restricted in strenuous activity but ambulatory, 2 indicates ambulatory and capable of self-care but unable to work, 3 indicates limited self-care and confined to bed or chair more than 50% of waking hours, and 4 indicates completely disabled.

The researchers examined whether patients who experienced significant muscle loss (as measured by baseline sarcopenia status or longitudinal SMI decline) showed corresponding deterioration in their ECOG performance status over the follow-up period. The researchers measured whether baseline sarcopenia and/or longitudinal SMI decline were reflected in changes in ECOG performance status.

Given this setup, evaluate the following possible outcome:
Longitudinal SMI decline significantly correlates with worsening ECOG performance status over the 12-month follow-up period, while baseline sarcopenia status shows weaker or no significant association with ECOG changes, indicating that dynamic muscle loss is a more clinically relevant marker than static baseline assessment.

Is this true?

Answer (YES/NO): NO